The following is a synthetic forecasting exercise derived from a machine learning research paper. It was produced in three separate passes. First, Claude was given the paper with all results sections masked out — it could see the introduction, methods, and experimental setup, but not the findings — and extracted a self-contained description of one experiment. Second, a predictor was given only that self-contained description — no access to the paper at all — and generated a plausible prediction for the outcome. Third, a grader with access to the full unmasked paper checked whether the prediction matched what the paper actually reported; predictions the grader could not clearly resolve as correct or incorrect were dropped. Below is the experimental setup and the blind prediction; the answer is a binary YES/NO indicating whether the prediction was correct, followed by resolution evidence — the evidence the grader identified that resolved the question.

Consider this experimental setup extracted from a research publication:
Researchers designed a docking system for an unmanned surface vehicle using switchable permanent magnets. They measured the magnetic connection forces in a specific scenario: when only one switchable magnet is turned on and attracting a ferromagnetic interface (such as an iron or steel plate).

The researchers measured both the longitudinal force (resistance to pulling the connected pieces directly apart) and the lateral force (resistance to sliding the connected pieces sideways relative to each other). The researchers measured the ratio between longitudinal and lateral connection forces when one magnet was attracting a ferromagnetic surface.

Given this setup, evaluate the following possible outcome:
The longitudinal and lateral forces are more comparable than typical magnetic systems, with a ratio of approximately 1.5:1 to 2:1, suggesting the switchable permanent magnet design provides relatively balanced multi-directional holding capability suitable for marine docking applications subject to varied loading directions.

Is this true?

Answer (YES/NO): NO